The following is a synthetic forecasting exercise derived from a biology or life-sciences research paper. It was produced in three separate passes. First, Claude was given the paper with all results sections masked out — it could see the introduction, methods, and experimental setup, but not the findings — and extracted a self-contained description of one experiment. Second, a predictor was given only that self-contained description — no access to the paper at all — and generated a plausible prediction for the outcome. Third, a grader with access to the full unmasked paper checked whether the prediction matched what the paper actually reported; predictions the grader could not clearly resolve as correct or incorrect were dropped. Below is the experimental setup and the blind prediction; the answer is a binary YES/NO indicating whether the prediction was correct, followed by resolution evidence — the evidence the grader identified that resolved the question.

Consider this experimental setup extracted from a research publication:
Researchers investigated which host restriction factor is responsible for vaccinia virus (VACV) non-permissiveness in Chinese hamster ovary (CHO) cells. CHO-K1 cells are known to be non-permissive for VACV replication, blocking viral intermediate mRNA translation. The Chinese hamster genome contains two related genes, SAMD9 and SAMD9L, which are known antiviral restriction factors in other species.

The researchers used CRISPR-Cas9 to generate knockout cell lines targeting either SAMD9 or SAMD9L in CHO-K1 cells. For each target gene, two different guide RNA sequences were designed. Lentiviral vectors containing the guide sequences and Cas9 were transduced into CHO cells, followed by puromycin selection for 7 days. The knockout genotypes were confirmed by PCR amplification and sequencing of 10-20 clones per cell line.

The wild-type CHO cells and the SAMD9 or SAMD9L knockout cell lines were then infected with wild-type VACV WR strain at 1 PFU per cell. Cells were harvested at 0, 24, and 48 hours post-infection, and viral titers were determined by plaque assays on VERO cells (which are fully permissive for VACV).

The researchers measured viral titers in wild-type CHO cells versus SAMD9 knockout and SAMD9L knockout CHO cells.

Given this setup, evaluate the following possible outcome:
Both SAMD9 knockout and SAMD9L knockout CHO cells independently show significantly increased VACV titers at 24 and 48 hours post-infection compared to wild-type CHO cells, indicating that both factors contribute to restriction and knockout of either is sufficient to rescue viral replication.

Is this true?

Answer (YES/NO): NO